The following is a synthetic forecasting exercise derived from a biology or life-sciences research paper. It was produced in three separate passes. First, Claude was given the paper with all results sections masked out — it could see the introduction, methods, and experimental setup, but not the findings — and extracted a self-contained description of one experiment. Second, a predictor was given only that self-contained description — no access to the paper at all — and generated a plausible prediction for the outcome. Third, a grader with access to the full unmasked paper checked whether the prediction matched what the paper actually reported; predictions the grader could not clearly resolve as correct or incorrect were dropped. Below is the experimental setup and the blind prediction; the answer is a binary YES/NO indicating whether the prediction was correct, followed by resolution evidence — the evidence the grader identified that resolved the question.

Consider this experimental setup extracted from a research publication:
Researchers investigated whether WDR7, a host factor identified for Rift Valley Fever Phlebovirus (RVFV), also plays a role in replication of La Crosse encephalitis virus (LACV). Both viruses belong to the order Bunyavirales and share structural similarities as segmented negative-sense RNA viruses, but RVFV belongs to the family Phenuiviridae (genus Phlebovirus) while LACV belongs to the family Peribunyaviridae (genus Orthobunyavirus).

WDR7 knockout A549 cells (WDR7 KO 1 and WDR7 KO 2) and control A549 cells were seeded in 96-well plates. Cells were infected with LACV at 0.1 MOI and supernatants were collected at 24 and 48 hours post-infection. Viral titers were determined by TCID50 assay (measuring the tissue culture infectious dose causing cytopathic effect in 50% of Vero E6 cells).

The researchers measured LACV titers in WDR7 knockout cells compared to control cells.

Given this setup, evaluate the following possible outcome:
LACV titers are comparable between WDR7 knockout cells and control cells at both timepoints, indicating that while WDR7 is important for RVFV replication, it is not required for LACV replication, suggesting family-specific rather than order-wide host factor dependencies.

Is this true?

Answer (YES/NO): NO